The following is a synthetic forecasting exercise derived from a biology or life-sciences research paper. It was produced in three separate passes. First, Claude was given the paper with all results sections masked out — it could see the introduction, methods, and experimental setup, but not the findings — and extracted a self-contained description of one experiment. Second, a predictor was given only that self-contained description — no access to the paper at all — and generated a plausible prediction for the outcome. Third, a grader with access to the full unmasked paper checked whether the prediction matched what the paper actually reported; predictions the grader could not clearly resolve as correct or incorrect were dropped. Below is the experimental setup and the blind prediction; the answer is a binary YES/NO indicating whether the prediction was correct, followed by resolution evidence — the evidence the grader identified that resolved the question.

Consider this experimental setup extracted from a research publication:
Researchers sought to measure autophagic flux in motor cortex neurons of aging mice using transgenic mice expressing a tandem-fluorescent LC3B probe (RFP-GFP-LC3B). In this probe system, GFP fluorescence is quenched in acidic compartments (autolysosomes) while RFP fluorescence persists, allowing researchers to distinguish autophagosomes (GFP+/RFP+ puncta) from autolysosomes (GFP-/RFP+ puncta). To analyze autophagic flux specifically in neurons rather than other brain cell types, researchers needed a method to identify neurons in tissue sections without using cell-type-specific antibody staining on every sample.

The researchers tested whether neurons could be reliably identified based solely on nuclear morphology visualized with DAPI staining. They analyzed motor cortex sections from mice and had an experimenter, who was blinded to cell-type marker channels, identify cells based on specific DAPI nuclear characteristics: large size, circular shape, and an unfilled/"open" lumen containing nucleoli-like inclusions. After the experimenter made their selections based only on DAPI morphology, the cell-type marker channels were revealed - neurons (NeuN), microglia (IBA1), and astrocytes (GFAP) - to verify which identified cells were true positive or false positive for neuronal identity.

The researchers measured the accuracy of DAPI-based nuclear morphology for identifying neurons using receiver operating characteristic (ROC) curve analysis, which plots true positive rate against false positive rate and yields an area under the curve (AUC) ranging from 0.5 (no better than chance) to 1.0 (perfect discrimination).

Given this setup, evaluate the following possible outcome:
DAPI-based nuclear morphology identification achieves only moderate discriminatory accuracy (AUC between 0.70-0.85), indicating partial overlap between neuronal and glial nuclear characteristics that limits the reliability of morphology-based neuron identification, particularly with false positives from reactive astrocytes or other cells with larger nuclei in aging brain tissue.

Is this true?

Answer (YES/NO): NO